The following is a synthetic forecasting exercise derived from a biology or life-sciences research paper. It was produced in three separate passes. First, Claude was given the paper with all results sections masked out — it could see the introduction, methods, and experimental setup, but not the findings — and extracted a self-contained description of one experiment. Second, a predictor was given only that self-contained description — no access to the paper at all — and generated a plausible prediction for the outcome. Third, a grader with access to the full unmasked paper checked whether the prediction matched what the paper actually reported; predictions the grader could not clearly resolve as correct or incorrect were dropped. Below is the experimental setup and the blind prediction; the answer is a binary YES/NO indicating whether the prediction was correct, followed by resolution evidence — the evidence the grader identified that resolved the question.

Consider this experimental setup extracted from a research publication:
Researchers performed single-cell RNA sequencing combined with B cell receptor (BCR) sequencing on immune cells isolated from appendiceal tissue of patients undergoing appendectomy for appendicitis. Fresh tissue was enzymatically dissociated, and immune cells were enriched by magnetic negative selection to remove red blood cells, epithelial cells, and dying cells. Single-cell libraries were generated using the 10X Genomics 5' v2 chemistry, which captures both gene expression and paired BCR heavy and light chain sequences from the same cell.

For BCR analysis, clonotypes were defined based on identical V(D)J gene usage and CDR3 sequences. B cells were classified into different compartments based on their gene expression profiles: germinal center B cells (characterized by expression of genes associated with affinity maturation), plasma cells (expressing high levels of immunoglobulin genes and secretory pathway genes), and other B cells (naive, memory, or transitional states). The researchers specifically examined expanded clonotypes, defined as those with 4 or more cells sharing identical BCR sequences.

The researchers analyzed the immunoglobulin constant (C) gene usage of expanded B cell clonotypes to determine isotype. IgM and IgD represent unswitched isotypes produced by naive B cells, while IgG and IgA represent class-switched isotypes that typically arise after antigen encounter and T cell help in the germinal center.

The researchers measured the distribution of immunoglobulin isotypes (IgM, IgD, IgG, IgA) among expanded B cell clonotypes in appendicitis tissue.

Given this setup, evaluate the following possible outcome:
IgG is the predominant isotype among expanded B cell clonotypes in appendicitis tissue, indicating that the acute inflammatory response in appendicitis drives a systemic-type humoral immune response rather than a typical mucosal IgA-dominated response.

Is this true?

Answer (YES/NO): NO